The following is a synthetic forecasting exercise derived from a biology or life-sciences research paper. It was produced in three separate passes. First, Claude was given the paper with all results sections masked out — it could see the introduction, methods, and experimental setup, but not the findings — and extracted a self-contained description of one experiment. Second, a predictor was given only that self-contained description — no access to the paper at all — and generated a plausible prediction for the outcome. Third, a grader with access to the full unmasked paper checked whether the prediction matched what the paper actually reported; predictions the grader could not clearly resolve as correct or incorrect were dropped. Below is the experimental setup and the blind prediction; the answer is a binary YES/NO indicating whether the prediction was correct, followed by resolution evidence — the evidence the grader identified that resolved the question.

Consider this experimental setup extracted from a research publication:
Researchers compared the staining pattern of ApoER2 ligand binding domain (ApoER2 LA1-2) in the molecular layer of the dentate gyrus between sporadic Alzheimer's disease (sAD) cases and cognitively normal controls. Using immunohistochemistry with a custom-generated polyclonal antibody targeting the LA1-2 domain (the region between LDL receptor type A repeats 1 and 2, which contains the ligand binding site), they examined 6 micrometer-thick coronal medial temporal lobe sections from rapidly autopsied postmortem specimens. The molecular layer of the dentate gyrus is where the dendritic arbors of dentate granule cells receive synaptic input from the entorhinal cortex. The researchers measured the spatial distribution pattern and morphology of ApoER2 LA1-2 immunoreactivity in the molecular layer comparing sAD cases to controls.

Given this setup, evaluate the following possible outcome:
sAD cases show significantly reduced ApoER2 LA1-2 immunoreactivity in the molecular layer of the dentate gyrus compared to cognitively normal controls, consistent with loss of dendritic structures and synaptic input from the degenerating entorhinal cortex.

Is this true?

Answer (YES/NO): NO